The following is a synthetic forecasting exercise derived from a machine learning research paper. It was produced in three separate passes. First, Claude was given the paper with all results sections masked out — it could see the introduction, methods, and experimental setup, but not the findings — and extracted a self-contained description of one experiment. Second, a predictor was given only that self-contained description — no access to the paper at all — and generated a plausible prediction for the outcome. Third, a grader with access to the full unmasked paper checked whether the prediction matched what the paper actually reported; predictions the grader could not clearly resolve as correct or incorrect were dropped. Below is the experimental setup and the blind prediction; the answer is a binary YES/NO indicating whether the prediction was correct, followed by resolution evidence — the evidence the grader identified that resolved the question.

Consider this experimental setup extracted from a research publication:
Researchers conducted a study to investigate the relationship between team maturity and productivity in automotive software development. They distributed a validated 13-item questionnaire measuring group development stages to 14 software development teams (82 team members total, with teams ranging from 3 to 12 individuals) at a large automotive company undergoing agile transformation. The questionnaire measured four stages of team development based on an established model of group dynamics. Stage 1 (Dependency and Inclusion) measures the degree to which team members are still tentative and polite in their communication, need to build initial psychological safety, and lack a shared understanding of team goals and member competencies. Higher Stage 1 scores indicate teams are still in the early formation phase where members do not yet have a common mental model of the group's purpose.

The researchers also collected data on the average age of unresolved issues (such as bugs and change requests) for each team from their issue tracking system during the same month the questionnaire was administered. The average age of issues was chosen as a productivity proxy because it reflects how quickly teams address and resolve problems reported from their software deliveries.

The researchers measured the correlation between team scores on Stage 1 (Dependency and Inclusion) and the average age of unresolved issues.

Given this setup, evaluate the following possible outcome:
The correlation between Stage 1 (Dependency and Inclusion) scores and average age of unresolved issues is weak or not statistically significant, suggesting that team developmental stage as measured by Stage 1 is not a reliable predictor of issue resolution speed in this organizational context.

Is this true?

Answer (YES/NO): NO